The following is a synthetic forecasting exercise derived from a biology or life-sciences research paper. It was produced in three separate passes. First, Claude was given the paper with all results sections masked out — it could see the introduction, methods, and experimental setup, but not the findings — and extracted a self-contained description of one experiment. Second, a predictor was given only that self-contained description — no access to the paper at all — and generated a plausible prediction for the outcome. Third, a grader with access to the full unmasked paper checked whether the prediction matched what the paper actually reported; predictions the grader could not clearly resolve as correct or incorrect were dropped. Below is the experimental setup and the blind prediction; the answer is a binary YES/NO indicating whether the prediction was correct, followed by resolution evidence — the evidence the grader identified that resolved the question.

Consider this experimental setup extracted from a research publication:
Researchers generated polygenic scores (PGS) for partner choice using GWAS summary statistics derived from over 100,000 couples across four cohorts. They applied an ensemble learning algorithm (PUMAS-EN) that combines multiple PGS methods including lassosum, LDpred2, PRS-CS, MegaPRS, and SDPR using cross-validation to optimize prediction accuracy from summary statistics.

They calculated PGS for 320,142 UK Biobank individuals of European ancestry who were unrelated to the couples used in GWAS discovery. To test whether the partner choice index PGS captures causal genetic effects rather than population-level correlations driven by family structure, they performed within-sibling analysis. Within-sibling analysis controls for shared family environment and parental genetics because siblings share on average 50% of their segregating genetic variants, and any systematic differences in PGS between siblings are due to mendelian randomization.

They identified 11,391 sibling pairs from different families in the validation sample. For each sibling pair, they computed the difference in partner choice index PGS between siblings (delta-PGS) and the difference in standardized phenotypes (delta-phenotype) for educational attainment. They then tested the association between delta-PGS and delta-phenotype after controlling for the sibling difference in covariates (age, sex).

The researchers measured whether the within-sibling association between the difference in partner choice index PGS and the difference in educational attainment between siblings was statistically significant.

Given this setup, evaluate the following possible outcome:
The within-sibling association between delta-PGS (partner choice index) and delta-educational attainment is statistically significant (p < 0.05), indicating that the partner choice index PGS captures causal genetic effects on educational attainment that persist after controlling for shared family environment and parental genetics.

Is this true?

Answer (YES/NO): YES